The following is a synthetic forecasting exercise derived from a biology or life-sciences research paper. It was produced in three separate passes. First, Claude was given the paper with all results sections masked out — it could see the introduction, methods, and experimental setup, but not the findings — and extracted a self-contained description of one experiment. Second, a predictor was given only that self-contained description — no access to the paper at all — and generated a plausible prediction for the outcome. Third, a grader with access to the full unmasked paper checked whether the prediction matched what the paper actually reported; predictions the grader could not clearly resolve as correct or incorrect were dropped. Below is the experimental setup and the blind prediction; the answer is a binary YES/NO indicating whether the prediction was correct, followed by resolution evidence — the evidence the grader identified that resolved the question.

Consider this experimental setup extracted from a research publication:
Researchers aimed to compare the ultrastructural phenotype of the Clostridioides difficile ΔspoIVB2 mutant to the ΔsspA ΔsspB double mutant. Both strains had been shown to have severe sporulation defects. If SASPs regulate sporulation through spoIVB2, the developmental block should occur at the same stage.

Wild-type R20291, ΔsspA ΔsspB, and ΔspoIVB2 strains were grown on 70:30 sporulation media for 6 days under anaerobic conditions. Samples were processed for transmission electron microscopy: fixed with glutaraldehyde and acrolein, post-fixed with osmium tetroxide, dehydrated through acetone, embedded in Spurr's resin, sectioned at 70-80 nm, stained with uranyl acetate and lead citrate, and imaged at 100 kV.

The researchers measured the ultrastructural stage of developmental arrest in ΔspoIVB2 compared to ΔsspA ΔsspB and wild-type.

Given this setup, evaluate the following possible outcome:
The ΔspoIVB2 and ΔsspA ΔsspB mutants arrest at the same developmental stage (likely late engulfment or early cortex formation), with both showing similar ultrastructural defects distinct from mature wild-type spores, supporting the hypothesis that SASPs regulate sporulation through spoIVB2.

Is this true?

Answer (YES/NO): YES